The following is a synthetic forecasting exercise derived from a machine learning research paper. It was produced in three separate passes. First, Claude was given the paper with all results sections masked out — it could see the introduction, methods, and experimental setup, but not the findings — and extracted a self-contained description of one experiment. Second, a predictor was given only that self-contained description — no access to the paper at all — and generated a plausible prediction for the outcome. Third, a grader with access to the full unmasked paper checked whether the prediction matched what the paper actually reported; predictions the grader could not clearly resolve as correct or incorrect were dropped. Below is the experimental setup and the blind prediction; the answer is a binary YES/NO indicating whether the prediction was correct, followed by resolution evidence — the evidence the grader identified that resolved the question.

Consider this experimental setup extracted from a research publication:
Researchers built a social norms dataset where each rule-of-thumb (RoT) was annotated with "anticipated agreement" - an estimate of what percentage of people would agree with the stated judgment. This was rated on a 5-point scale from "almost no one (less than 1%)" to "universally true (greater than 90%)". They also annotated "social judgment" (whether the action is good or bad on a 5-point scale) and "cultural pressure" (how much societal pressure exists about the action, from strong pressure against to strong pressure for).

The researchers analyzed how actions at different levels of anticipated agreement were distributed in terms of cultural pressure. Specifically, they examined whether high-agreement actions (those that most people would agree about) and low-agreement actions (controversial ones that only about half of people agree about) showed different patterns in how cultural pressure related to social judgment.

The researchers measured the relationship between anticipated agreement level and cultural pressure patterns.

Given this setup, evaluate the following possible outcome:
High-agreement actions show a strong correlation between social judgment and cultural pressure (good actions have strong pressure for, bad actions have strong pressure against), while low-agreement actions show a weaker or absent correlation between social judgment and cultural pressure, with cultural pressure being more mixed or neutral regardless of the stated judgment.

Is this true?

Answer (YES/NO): YES